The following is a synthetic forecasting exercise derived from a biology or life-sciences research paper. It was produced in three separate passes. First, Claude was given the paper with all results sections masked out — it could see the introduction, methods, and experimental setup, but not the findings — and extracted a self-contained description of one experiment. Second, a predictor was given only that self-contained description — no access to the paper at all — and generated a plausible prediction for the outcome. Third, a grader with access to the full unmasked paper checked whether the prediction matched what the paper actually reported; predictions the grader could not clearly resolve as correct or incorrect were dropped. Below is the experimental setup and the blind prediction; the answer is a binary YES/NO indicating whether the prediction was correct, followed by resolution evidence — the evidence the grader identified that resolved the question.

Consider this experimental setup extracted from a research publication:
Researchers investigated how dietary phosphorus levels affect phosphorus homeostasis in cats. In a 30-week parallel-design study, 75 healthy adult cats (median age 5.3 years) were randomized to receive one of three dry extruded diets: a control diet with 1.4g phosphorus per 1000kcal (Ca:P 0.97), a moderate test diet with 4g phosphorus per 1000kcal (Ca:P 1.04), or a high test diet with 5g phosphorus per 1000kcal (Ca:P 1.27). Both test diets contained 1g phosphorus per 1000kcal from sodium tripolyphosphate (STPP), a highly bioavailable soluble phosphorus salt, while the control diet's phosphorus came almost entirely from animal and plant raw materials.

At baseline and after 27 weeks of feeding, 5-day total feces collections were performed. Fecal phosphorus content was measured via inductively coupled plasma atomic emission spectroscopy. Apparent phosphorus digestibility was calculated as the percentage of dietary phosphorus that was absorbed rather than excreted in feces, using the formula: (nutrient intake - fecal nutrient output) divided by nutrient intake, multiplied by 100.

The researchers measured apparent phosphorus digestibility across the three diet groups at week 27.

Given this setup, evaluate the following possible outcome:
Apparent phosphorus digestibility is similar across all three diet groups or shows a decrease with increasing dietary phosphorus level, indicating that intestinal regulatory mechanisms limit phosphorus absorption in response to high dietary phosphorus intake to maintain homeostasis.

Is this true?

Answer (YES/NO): YES